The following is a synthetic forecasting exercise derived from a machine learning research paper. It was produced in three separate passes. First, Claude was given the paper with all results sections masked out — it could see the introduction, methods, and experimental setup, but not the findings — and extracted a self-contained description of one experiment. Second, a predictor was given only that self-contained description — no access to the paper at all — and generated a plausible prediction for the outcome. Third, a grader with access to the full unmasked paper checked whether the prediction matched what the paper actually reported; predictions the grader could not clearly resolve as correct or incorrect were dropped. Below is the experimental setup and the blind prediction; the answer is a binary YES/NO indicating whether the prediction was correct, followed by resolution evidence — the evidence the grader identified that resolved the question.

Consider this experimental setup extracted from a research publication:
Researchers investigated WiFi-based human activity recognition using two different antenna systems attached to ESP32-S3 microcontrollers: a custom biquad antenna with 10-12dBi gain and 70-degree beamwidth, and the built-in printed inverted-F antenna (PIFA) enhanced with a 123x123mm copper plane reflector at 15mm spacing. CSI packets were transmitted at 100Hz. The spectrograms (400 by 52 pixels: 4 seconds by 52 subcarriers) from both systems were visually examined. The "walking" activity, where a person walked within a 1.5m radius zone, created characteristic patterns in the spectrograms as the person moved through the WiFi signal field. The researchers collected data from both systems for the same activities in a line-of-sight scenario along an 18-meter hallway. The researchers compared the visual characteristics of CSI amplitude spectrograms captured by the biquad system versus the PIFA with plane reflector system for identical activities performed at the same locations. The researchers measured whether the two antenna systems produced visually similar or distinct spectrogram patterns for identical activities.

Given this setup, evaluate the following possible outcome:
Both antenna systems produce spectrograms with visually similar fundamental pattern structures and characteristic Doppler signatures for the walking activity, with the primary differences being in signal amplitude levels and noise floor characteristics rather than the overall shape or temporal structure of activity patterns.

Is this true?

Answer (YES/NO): NO